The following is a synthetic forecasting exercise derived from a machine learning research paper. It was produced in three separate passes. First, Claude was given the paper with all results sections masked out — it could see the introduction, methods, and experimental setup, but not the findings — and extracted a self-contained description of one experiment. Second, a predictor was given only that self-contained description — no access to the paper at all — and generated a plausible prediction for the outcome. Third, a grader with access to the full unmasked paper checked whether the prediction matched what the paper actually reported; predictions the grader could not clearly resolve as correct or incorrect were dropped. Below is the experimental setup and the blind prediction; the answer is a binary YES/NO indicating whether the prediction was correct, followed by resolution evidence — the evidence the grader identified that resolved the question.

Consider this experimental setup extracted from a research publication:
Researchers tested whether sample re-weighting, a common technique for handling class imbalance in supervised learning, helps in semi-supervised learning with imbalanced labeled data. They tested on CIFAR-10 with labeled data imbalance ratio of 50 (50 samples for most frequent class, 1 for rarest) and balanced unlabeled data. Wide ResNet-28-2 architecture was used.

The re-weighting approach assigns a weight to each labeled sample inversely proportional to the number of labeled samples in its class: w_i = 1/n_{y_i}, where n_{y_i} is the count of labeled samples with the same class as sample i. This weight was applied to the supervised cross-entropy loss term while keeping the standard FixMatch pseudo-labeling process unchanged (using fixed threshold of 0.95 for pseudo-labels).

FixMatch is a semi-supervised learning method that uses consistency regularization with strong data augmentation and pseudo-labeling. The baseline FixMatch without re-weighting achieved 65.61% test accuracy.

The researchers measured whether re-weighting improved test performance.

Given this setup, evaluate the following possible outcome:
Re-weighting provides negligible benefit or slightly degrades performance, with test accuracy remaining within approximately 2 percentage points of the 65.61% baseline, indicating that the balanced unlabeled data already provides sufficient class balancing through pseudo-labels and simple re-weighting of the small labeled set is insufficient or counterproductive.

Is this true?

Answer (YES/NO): YES